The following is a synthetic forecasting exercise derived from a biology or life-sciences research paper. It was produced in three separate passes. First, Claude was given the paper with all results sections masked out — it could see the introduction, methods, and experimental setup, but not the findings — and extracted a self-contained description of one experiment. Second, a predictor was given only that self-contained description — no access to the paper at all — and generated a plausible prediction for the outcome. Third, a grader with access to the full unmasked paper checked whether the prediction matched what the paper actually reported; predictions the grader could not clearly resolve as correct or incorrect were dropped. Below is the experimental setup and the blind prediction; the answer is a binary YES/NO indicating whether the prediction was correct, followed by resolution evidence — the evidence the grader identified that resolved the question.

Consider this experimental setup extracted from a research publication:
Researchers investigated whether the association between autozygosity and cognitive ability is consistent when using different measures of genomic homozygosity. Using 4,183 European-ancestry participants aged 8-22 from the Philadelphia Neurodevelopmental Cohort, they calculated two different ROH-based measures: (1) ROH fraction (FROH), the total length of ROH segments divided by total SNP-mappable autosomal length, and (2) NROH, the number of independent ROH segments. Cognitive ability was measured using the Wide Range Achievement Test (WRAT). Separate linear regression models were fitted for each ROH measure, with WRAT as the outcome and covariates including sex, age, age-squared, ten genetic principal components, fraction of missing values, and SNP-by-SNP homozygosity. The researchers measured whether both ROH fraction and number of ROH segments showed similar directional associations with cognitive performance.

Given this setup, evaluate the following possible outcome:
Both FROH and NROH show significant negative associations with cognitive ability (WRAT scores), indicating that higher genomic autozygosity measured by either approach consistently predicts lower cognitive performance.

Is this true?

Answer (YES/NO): NO